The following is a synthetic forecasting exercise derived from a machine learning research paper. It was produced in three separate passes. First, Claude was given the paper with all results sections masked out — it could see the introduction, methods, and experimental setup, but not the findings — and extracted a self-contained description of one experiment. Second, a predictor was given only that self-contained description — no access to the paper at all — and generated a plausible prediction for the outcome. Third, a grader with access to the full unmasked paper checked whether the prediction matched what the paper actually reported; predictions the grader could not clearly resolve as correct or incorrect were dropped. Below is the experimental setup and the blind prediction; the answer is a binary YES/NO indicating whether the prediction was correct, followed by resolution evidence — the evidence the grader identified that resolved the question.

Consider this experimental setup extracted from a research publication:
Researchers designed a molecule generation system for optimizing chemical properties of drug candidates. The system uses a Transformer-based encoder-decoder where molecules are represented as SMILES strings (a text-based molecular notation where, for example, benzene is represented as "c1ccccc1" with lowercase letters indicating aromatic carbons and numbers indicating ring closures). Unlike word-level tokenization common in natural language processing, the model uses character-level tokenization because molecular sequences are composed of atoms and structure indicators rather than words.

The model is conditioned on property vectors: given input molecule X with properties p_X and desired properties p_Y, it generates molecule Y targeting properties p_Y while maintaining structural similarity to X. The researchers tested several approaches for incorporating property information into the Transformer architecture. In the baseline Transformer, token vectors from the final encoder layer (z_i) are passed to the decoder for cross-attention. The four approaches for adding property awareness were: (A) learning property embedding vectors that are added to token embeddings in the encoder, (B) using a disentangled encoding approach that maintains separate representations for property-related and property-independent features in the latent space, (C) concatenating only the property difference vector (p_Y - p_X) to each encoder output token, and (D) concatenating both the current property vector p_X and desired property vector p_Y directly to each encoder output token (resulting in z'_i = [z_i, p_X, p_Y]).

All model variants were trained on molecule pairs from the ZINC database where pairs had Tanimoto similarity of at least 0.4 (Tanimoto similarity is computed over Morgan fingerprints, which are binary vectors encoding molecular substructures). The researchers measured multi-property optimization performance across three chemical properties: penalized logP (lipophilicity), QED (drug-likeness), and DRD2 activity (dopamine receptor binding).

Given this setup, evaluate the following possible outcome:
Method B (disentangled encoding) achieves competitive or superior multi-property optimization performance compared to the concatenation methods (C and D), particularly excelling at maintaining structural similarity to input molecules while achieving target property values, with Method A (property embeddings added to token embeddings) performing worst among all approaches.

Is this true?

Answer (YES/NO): NO